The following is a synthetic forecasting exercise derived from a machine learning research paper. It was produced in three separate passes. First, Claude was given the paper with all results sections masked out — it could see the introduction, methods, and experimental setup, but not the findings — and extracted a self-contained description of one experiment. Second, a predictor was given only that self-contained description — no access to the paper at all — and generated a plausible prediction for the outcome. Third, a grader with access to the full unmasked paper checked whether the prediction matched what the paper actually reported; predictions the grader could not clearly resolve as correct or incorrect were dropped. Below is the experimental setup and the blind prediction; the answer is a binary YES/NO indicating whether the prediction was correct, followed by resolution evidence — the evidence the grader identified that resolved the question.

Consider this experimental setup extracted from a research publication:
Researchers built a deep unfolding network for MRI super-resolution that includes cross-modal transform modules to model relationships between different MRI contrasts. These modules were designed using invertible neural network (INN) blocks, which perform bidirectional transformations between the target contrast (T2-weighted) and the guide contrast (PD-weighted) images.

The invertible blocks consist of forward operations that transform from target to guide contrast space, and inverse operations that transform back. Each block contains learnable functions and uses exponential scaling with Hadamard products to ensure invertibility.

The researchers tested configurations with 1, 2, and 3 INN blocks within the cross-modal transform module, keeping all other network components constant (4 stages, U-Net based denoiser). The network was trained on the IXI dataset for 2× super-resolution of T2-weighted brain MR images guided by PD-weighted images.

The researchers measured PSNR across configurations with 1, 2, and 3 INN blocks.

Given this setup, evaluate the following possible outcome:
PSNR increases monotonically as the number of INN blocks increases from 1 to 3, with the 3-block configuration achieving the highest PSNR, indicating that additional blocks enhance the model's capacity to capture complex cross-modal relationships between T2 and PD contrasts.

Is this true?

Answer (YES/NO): YES